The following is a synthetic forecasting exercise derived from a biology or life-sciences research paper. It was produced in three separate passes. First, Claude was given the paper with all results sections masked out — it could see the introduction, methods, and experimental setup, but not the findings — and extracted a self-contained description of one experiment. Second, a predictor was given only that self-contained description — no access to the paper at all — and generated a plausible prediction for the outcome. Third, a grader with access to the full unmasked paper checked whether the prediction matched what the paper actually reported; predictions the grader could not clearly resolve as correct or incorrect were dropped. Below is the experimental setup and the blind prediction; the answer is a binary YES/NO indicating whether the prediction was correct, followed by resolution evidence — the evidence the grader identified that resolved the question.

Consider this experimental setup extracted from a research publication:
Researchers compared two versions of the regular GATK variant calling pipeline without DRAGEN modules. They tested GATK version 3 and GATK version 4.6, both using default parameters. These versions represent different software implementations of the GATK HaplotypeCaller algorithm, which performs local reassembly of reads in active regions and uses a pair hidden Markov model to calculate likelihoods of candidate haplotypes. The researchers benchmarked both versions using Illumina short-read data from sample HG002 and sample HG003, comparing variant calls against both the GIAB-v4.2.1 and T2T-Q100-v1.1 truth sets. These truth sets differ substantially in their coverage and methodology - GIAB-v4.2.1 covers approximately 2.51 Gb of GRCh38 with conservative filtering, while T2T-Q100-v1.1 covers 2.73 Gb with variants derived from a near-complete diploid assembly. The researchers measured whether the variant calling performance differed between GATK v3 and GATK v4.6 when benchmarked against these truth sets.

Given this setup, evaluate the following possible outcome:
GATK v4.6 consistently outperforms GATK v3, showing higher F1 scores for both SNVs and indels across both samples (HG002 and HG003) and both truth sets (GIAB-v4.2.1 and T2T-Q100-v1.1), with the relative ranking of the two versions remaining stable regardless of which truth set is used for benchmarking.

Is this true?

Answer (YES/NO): NO